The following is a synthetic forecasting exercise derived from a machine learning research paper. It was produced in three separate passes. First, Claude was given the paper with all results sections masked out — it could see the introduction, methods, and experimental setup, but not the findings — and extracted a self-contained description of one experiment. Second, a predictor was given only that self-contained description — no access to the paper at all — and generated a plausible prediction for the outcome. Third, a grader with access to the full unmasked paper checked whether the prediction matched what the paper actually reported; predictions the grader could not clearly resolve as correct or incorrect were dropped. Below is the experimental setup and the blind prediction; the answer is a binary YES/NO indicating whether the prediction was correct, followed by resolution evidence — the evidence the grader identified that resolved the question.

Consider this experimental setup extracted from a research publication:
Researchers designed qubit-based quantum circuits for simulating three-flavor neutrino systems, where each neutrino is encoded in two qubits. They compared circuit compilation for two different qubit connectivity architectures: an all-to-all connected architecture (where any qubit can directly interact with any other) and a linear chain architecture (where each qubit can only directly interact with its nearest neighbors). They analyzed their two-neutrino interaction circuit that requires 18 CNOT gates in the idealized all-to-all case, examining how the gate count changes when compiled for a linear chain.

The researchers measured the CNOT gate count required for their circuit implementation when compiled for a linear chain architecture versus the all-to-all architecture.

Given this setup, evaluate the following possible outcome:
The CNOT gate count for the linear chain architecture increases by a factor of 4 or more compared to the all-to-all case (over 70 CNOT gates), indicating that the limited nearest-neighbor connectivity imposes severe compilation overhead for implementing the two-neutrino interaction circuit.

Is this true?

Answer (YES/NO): NO